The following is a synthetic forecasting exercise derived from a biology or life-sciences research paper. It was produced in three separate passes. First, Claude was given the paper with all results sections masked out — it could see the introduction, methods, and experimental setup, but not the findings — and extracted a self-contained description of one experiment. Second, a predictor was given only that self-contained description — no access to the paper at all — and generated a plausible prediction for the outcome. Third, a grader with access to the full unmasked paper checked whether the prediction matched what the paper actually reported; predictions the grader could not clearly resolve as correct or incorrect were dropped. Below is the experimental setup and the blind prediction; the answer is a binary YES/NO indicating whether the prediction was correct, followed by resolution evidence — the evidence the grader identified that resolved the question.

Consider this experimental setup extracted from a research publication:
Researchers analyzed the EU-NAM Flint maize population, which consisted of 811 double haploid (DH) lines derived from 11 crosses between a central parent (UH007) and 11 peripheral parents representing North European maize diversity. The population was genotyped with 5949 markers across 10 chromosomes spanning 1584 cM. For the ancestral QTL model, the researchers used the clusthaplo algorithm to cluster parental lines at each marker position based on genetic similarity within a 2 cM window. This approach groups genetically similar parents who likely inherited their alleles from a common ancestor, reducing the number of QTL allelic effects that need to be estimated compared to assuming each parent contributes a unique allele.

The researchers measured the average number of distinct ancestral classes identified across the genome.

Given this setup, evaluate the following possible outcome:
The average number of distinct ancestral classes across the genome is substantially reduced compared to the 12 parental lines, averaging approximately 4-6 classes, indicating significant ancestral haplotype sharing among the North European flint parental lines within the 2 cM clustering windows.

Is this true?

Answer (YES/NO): NO